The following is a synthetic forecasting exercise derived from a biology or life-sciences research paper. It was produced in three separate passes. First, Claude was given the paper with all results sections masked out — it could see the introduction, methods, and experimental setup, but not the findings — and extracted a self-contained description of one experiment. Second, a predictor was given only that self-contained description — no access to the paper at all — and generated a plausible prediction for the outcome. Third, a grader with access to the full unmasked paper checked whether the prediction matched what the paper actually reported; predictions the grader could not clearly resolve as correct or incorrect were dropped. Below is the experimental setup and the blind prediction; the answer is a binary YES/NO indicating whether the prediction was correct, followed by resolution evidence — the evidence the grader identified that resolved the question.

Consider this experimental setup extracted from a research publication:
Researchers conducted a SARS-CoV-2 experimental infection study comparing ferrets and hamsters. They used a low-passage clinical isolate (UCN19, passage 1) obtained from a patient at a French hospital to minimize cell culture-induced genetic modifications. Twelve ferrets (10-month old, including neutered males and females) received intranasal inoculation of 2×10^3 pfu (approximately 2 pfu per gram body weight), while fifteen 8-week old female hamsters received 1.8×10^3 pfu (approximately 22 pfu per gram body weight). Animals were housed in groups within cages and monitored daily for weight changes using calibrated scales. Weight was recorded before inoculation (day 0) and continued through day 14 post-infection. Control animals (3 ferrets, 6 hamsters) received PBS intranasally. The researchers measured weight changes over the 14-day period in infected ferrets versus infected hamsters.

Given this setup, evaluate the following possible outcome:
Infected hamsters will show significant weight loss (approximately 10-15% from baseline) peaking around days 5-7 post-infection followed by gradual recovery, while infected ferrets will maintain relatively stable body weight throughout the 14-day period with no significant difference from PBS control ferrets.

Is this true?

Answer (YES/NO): NO